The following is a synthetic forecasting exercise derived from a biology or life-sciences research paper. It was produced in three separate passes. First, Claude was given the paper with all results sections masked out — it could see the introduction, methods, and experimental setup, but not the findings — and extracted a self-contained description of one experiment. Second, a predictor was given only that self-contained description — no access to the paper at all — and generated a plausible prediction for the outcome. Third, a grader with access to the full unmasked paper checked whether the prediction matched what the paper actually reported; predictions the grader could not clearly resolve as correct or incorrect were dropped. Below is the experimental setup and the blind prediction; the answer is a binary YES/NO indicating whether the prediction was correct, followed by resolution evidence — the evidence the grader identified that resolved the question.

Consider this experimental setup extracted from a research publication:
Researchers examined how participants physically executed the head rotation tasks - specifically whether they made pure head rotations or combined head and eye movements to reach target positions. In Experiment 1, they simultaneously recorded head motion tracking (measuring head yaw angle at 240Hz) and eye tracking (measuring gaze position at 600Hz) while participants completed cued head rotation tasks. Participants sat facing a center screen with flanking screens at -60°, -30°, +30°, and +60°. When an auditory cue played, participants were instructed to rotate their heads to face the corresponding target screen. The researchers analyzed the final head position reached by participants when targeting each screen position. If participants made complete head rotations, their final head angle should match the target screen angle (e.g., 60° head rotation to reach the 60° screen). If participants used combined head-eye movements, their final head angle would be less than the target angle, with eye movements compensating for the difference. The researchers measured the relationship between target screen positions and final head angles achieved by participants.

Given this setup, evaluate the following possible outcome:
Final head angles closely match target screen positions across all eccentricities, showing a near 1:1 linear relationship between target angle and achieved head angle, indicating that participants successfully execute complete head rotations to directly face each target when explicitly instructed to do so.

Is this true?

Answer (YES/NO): NO